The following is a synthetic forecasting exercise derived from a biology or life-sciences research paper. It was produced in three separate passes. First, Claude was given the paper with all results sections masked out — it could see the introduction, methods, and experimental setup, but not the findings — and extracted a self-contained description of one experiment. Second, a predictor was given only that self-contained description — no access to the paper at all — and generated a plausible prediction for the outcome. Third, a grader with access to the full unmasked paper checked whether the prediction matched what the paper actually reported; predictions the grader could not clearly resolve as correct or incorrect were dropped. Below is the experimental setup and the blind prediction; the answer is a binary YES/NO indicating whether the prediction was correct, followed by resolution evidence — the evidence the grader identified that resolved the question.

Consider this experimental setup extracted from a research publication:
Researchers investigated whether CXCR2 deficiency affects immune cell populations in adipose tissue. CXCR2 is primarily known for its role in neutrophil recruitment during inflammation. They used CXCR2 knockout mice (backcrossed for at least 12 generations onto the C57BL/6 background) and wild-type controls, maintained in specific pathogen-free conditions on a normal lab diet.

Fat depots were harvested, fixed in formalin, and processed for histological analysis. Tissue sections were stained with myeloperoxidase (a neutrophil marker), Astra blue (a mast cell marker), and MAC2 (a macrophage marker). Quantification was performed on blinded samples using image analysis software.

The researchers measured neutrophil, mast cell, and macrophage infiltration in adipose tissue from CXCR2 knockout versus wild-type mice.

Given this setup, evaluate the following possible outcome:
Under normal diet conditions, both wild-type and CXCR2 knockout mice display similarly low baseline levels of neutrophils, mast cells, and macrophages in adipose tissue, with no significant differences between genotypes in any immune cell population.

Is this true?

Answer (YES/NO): NO